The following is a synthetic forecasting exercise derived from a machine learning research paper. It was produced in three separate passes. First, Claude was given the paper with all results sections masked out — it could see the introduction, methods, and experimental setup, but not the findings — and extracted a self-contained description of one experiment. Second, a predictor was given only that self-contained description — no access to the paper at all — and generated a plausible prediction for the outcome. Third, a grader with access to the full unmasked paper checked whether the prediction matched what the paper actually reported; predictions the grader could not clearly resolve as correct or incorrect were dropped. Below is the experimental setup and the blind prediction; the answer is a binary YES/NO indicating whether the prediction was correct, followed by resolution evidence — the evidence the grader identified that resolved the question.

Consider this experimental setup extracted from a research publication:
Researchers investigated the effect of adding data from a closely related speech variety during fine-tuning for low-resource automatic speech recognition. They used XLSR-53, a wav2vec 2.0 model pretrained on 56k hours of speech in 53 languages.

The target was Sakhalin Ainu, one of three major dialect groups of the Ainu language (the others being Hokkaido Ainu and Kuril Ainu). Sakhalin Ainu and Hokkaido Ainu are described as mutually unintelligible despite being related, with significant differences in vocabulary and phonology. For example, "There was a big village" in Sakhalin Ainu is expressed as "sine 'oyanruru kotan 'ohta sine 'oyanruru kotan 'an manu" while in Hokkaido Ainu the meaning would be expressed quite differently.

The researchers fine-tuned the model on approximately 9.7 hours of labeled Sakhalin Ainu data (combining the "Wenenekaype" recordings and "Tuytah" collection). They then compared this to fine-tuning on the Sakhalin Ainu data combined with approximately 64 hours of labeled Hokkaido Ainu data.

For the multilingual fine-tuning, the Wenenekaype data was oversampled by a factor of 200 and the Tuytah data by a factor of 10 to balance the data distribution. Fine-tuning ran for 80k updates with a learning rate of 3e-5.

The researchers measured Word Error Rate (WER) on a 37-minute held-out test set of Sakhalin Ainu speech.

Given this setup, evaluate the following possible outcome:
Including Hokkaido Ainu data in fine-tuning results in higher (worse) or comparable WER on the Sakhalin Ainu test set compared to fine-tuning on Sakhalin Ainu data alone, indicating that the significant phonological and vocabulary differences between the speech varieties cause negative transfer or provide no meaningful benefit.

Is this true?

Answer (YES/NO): YES